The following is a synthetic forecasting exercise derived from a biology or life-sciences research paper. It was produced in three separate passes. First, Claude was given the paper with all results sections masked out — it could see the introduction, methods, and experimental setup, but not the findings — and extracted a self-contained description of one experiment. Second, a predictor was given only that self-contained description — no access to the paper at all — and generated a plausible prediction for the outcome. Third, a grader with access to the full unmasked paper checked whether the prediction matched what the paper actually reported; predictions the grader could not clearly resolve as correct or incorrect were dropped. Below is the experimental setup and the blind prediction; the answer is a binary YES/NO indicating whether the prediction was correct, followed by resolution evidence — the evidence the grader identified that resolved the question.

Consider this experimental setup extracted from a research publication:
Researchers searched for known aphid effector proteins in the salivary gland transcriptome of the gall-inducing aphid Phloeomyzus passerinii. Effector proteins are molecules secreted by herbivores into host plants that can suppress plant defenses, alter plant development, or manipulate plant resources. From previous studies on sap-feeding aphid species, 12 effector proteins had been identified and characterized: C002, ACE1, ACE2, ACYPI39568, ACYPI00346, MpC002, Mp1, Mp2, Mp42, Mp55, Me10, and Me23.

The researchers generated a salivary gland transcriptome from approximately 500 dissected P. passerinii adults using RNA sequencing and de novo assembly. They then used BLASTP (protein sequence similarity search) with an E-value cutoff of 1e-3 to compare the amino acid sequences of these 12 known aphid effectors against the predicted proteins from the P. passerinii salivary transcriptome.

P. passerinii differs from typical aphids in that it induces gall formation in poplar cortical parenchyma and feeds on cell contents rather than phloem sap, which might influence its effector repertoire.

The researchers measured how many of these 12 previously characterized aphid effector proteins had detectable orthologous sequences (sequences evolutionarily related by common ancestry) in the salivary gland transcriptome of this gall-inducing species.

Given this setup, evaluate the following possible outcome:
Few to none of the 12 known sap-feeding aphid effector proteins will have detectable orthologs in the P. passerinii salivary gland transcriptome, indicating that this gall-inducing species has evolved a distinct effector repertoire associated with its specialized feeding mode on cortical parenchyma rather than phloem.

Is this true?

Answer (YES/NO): NO